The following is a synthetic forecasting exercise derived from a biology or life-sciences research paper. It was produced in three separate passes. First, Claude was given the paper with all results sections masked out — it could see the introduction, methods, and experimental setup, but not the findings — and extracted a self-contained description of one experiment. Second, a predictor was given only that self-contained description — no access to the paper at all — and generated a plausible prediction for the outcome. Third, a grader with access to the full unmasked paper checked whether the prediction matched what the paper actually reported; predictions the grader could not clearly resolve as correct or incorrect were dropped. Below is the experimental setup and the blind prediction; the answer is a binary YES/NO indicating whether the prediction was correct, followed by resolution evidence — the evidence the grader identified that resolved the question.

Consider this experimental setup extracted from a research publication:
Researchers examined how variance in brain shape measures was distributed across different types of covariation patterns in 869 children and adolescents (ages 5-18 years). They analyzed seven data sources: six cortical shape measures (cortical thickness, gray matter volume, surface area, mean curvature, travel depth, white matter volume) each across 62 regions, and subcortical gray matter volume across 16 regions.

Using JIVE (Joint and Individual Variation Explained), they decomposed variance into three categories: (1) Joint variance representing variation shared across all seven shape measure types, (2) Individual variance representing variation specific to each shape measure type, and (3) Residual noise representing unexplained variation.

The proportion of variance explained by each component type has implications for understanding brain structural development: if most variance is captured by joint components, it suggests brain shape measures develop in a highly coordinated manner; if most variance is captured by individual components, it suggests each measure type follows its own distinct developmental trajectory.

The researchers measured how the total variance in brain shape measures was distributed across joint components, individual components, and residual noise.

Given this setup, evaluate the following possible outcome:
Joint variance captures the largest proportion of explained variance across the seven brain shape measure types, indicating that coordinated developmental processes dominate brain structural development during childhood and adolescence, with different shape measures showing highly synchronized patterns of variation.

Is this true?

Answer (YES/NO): NO